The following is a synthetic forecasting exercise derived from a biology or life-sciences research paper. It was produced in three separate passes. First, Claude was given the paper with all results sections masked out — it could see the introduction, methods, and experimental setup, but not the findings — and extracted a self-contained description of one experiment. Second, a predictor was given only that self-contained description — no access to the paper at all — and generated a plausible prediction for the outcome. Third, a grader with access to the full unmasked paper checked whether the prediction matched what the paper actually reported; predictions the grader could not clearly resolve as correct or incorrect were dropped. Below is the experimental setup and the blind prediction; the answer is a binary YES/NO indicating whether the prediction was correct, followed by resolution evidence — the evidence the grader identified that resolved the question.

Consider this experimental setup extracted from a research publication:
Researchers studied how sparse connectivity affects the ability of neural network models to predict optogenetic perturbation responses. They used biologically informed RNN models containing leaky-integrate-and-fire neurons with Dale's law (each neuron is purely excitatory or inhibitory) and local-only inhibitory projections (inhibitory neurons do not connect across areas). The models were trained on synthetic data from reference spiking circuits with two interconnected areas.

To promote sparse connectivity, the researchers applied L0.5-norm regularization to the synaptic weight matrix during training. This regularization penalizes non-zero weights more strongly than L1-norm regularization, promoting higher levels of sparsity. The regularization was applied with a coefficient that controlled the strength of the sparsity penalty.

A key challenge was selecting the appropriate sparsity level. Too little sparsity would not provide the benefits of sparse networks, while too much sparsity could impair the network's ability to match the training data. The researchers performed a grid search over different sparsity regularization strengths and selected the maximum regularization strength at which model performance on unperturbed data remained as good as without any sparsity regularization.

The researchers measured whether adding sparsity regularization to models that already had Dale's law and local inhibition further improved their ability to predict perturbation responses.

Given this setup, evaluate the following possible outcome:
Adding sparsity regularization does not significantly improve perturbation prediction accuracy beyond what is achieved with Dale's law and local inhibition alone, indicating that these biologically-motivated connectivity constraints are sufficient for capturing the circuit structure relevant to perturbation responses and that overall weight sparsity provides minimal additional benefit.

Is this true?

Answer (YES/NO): NO